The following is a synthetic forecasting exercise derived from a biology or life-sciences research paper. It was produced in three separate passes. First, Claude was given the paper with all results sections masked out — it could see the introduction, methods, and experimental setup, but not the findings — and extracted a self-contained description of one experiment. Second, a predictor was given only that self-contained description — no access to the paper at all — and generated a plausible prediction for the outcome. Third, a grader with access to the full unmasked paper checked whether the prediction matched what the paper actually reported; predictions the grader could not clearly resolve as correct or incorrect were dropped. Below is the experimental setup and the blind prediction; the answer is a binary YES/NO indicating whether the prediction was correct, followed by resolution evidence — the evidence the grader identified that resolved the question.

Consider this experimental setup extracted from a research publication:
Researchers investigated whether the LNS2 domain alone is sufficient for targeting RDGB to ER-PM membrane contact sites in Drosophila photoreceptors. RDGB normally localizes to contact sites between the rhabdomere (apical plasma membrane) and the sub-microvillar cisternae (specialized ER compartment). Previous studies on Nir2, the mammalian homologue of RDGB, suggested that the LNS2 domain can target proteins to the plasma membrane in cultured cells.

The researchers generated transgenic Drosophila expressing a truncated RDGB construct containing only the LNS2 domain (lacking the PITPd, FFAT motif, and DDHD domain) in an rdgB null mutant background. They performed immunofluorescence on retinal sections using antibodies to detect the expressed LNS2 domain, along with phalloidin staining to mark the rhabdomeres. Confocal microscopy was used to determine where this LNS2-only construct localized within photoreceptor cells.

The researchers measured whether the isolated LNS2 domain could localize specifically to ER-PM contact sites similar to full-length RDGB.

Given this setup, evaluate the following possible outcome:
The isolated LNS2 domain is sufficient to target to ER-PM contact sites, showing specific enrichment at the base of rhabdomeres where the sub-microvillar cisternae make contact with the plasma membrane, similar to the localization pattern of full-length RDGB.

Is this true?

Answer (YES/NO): NO